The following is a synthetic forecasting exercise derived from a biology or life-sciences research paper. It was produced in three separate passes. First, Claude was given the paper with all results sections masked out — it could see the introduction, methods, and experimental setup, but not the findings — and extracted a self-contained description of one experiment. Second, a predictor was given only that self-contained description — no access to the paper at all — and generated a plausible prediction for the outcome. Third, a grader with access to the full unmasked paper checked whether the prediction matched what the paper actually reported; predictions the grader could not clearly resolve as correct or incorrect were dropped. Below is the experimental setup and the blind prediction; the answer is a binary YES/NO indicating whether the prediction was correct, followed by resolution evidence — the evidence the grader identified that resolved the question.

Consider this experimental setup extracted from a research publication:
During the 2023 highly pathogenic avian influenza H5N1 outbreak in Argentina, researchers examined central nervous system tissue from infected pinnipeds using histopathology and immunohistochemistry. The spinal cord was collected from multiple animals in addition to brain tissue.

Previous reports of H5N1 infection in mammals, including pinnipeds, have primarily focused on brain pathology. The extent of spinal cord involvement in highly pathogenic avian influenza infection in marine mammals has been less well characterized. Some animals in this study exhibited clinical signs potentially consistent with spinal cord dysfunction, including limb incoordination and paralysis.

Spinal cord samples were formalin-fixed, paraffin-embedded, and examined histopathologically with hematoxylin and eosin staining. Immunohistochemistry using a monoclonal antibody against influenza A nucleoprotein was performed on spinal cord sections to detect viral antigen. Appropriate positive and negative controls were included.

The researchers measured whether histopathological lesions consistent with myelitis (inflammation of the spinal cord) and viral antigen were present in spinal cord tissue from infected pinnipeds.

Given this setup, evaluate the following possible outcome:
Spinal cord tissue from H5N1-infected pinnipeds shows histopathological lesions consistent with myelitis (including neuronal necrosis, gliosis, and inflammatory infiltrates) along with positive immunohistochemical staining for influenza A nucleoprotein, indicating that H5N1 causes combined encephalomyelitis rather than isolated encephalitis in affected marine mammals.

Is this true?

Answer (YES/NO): NO